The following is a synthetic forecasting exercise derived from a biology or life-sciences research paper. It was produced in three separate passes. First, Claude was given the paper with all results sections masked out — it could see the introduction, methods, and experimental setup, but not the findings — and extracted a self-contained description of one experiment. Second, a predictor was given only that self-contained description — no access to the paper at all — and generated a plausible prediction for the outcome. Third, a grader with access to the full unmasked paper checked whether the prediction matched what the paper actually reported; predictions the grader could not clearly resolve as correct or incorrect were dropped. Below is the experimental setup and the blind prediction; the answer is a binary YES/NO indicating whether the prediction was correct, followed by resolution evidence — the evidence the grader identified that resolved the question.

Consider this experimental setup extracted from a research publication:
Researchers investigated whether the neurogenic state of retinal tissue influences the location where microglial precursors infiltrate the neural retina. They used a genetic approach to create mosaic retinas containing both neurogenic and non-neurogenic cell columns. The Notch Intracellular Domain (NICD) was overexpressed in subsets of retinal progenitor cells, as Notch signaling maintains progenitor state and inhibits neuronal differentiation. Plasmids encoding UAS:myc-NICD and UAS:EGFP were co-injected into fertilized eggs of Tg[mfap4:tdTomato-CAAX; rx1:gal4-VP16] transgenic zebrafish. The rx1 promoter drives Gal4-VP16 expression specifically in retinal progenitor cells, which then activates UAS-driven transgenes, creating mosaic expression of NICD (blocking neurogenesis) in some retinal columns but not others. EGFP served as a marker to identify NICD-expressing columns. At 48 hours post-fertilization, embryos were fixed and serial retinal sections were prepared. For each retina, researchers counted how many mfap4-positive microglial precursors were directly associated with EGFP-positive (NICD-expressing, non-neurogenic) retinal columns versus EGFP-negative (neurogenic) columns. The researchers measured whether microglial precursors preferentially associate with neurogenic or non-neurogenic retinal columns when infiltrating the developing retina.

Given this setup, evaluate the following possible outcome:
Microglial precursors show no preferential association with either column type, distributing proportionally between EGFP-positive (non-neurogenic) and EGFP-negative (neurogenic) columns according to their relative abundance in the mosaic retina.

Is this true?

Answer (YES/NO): NO